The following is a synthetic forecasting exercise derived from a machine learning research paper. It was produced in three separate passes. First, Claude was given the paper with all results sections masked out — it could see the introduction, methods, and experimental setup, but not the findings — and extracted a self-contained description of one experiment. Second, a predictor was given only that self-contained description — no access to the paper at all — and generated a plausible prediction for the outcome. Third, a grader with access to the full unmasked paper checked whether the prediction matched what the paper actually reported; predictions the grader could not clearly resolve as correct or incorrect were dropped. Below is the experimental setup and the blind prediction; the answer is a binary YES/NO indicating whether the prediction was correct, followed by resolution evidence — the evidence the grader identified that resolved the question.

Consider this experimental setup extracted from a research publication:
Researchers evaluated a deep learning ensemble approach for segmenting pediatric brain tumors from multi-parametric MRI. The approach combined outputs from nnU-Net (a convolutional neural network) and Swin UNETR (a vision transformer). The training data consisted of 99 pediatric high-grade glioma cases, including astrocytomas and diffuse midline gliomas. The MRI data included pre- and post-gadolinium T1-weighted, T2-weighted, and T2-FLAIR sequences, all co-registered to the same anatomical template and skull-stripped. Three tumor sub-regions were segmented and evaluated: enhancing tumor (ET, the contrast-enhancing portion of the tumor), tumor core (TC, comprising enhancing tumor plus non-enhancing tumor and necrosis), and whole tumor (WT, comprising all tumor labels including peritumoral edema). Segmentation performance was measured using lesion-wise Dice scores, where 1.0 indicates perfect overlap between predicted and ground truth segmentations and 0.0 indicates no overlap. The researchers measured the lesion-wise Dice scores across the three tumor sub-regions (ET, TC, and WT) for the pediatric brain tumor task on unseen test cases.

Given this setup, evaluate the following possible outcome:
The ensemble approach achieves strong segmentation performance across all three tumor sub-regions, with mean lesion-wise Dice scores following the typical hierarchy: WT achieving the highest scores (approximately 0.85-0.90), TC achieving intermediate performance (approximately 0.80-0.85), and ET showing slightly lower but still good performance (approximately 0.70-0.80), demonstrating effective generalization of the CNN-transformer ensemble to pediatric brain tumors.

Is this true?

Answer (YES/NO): NO